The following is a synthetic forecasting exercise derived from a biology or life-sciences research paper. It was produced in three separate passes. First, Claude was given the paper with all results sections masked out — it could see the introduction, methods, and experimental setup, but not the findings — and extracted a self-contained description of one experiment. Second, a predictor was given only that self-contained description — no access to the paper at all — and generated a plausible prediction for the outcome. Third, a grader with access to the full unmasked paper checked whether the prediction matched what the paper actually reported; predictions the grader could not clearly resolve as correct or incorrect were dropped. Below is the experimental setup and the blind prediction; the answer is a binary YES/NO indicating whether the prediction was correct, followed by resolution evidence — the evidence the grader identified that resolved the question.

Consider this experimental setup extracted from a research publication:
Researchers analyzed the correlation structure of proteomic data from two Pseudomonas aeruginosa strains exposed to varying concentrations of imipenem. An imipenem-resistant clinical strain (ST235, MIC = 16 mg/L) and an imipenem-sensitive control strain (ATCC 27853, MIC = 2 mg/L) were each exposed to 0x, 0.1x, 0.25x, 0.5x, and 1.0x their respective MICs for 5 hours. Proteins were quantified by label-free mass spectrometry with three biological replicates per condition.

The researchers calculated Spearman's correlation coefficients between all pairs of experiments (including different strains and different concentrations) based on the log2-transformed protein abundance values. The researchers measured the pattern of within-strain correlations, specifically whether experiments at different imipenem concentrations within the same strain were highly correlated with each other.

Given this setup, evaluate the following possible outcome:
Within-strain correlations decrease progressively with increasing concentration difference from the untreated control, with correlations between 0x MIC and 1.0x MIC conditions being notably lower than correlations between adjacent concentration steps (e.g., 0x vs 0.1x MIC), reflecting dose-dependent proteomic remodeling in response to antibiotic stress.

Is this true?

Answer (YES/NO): NO